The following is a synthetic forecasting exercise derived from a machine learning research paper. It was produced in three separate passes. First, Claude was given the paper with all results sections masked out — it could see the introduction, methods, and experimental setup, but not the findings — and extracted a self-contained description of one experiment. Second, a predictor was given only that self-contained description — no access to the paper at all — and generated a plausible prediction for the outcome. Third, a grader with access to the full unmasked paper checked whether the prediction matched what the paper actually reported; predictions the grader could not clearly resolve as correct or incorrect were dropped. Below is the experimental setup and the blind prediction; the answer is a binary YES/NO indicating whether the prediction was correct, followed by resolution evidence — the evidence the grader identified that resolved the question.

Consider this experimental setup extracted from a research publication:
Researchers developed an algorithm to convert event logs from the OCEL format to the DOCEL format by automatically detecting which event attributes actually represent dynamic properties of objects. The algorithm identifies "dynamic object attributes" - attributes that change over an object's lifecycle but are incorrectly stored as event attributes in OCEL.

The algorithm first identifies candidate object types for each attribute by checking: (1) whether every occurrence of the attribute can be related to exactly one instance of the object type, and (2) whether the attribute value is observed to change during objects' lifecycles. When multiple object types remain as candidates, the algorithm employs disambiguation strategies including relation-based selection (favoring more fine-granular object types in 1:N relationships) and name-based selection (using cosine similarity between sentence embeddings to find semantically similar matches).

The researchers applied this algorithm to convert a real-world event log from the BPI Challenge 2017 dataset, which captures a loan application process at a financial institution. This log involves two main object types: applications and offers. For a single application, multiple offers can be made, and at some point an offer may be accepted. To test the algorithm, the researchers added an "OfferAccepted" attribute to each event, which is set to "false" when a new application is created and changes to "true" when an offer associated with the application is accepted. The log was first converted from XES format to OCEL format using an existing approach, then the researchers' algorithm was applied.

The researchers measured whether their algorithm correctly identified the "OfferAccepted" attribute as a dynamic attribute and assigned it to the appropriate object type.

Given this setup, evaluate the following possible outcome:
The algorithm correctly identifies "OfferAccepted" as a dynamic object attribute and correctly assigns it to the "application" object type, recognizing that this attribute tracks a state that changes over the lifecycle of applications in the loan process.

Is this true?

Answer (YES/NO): YES